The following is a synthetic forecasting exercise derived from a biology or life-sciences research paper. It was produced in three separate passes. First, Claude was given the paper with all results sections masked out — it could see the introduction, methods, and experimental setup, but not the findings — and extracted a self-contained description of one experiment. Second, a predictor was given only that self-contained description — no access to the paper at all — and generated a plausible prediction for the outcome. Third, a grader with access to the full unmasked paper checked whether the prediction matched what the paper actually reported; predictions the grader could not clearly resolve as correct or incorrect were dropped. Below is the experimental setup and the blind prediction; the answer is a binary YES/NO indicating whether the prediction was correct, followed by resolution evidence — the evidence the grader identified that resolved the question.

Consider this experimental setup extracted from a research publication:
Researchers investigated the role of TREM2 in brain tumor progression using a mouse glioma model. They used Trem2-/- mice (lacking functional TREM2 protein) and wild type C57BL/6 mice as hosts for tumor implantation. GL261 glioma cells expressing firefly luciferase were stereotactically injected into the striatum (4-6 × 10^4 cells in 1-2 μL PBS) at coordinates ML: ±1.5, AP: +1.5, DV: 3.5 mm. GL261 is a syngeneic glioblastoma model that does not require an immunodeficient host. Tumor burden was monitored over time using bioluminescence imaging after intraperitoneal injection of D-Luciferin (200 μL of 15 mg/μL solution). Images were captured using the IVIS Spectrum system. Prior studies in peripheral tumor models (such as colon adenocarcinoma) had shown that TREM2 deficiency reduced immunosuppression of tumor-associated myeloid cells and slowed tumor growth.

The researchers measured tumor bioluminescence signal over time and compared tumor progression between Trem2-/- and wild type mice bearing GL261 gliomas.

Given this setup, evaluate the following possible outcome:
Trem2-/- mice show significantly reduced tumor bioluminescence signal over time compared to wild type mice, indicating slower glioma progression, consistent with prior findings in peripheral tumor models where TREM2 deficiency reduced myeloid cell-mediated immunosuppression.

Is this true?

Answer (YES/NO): NO